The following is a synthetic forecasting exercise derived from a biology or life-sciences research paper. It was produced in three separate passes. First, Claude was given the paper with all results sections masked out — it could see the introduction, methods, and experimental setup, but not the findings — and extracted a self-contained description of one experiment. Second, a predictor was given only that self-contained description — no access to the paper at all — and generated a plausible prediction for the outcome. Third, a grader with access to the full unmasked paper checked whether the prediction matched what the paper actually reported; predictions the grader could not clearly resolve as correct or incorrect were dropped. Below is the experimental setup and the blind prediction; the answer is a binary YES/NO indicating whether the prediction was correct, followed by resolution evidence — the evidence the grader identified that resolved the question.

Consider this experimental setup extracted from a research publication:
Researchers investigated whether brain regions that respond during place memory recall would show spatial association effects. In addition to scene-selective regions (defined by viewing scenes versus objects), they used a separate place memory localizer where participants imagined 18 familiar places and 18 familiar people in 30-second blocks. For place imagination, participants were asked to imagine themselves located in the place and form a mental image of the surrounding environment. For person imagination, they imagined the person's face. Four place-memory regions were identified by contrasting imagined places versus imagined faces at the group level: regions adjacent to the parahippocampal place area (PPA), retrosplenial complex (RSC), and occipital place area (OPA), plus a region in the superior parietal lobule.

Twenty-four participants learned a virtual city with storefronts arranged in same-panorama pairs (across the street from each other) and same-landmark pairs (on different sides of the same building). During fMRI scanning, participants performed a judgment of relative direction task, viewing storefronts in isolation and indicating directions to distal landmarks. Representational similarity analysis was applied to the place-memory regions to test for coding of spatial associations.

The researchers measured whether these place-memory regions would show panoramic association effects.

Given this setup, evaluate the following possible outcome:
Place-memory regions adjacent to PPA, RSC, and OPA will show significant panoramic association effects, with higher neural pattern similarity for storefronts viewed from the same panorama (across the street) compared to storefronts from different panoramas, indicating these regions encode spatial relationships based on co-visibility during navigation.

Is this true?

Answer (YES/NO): NO